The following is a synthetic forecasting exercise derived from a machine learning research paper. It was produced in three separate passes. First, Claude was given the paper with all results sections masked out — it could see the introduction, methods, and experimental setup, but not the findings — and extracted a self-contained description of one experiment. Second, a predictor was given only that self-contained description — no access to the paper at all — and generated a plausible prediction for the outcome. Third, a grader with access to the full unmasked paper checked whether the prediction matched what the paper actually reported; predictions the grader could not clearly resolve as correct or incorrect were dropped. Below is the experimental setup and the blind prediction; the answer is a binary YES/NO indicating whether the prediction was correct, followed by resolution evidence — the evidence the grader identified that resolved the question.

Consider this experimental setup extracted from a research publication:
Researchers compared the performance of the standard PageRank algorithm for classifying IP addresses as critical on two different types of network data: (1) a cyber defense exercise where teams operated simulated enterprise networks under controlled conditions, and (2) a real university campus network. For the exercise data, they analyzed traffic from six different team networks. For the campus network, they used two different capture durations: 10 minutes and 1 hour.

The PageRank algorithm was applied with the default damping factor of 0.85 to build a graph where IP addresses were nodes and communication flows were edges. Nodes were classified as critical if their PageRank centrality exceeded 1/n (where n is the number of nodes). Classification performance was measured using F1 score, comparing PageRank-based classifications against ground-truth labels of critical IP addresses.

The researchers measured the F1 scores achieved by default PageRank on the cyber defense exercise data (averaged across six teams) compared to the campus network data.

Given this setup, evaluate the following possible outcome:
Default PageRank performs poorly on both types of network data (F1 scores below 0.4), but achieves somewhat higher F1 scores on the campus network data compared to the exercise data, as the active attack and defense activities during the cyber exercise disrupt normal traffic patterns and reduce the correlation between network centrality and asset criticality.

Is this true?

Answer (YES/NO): NO